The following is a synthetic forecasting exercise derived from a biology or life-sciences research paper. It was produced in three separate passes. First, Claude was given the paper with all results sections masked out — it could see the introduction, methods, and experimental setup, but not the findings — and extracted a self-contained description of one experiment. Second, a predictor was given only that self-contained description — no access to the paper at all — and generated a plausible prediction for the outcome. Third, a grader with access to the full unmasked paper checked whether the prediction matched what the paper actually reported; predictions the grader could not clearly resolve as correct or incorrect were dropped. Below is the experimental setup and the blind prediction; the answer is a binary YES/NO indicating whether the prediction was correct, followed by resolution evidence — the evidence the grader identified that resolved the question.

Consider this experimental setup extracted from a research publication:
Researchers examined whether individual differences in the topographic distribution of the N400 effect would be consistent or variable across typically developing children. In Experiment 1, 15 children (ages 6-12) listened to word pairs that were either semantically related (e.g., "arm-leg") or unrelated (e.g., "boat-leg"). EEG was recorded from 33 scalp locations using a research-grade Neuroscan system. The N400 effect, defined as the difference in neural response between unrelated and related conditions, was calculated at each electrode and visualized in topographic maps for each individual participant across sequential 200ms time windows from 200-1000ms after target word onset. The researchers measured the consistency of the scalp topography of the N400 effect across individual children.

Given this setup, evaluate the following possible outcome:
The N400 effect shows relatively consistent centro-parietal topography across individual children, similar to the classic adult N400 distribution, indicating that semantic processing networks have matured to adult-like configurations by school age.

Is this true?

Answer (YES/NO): NO